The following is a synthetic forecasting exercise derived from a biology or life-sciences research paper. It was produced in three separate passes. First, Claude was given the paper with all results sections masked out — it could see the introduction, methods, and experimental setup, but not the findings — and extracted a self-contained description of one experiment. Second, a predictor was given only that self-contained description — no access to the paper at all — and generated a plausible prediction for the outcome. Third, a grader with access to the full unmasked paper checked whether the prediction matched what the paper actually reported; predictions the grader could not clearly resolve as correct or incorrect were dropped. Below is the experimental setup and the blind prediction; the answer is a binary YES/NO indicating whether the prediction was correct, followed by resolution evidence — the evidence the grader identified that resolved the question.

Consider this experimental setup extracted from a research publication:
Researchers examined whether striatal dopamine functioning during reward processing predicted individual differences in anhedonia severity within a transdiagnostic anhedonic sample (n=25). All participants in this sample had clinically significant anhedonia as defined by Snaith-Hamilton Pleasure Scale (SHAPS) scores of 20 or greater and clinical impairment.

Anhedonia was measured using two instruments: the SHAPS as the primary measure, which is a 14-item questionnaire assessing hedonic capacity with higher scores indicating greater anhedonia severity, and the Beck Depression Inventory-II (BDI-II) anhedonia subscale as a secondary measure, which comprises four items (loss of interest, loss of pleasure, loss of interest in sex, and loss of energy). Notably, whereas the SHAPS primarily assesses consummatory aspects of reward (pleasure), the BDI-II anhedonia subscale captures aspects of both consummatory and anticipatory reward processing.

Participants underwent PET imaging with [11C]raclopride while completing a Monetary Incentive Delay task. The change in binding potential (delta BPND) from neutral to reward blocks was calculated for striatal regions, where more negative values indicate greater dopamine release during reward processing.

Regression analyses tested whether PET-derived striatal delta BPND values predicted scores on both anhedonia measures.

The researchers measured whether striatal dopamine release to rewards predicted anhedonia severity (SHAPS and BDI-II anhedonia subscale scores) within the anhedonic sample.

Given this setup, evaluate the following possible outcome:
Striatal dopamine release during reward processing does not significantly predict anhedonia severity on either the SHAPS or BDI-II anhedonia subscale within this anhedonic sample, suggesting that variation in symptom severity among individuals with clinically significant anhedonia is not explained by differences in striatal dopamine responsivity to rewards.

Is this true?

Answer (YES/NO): NO